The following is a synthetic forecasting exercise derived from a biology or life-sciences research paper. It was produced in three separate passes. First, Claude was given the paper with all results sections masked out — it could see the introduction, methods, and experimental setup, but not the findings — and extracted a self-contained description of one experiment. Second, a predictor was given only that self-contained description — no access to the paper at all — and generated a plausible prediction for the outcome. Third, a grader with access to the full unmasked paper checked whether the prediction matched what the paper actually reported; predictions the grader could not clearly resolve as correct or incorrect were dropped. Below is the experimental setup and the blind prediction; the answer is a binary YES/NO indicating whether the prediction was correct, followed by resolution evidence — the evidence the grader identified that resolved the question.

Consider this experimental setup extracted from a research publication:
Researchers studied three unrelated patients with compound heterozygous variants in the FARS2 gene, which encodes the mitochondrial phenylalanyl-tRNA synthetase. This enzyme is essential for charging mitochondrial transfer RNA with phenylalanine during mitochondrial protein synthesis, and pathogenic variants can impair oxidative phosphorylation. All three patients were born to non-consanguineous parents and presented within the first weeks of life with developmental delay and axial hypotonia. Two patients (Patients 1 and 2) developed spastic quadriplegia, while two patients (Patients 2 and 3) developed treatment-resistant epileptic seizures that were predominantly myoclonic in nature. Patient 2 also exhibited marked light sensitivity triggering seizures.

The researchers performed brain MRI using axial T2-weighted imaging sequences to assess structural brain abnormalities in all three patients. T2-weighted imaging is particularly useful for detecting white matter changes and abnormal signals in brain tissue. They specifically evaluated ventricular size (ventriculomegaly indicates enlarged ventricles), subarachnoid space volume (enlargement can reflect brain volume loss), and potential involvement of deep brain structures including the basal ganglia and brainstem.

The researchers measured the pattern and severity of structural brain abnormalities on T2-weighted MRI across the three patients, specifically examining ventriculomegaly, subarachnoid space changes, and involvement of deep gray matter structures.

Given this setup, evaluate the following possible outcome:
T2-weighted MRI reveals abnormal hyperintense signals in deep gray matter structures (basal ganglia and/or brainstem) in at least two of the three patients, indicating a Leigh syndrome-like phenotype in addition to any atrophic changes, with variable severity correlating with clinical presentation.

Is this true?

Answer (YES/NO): YES